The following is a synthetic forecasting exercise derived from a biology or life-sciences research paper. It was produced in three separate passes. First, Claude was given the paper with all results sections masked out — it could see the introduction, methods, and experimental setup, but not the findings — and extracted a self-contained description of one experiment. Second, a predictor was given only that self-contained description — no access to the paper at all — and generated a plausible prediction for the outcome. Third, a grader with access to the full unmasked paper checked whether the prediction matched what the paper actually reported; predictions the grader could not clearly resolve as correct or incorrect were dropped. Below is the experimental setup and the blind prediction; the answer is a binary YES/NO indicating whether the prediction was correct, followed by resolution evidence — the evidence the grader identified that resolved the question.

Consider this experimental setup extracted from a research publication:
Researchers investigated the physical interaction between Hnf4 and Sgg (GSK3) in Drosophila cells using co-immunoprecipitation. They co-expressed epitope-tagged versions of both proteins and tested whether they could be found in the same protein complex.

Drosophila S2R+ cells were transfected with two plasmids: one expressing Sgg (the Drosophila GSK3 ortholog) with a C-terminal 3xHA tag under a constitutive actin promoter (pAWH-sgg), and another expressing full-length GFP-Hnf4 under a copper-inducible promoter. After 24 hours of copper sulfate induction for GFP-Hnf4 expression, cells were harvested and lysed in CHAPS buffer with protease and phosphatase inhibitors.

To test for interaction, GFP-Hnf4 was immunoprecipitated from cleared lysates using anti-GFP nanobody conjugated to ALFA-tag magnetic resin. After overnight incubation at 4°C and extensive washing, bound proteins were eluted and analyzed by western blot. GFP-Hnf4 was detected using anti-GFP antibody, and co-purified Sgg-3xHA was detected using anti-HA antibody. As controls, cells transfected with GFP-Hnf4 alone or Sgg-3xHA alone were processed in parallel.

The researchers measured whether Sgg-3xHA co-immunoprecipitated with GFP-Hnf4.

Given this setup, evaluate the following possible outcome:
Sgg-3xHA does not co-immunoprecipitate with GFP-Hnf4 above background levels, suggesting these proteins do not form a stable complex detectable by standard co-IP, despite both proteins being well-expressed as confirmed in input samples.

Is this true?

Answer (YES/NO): NO